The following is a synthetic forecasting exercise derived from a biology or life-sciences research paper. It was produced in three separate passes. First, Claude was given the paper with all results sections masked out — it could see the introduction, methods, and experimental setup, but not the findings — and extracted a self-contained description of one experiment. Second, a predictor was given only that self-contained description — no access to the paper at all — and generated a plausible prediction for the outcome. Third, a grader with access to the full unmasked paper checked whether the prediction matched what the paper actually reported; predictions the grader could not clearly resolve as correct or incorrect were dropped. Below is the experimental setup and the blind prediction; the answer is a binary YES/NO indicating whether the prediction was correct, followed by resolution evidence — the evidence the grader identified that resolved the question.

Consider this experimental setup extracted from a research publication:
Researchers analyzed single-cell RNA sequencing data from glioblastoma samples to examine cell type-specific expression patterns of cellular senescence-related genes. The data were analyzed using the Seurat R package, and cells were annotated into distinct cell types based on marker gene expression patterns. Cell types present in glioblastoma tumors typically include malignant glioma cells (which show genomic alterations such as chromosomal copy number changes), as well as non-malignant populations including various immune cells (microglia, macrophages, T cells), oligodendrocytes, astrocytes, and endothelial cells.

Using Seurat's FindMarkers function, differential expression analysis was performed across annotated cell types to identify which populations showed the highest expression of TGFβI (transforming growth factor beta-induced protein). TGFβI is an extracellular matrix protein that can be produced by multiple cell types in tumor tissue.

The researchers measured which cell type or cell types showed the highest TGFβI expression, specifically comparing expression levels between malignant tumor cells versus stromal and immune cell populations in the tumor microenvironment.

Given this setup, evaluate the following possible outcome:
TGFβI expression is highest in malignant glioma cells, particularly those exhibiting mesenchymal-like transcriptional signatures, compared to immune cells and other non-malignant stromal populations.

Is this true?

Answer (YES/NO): YES